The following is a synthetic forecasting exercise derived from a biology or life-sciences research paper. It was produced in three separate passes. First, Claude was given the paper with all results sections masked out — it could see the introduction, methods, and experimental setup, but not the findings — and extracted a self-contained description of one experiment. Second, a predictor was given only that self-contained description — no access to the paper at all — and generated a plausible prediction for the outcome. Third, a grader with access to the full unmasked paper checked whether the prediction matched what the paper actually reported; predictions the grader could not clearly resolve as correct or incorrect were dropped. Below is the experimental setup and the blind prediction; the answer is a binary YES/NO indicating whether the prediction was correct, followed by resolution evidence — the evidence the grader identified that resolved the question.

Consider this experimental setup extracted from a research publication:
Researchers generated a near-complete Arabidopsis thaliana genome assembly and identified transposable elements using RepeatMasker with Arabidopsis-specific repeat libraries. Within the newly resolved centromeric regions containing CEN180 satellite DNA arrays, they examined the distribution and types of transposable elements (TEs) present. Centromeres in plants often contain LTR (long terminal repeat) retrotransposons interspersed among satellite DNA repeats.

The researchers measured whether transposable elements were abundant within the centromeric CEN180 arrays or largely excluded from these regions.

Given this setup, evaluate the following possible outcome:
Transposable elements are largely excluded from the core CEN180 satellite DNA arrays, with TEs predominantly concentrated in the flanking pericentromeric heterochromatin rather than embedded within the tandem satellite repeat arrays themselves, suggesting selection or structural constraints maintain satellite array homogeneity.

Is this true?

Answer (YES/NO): NO